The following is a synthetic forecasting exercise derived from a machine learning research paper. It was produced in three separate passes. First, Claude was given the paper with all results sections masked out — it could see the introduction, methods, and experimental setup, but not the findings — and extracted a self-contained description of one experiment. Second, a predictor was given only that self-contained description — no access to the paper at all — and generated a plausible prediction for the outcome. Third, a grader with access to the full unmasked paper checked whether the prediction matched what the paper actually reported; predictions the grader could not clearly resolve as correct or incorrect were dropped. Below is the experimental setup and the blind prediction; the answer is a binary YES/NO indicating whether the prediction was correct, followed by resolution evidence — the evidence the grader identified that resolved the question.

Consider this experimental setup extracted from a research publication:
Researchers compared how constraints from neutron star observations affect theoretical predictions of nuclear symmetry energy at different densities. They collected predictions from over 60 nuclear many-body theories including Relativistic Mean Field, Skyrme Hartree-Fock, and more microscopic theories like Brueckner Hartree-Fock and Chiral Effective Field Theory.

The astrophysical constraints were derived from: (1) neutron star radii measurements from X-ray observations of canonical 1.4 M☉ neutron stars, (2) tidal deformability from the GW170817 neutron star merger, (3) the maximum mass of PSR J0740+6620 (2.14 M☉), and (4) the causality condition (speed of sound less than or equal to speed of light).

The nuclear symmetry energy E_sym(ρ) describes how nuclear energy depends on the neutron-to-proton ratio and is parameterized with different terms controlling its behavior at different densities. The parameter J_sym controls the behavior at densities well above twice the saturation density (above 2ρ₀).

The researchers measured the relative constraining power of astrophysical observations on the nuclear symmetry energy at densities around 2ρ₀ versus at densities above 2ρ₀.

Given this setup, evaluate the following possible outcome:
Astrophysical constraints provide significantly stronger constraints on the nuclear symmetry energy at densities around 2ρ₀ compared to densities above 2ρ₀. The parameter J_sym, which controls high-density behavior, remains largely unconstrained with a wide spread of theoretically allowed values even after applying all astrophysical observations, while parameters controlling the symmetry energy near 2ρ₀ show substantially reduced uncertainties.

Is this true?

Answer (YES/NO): YES